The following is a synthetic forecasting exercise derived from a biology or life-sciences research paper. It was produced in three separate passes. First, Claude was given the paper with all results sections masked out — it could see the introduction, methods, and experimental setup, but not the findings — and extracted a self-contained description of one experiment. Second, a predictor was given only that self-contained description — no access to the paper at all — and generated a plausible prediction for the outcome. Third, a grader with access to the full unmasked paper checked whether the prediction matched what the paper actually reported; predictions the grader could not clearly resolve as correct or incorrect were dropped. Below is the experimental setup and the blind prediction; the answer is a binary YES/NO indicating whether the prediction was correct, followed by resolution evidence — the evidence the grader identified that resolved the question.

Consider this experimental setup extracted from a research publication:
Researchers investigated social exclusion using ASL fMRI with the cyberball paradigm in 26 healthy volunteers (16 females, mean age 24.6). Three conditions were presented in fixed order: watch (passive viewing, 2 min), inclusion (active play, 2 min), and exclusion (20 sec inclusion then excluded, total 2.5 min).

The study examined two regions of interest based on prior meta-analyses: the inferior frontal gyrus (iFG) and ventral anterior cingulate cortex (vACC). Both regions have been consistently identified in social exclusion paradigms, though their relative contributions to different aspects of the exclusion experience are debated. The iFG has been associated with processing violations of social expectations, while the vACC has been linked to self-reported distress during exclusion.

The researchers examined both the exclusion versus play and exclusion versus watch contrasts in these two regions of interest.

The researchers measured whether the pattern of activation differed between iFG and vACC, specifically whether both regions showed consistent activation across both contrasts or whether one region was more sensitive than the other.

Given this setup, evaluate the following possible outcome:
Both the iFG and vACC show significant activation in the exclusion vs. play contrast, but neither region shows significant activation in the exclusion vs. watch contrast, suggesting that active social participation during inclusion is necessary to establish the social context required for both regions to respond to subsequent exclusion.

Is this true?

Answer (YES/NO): NO